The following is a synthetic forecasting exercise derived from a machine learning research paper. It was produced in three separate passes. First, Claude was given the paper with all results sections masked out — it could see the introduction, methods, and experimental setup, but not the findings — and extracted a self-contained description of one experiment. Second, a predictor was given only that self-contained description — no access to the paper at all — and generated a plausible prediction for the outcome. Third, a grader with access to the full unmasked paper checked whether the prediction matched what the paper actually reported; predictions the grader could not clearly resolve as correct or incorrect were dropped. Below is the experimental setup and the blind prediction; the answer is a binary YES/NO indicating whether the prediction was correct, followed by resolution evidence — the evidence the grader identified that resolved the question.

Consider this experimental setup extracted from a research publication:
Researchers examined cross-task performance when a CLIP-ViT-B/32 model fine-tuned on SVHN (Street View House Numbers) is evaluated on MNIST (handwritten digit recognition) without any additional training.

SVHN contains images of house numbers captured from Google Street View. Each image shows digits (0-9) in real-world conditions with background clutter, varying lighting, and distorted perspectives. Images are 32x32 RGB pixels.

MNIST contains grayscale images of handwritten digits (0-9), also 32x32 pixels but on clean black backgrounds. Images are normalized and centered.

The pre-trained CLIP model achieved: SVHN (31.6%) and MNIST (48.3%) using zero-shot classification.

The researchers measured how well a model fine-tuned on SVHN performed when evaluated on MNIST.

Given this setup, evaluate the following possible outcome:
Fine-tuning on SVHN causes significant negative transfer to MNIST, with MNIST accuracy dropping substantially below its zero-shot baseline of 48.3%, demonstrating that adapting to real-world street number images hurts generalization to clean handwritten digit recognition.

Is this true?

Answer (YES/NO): NO